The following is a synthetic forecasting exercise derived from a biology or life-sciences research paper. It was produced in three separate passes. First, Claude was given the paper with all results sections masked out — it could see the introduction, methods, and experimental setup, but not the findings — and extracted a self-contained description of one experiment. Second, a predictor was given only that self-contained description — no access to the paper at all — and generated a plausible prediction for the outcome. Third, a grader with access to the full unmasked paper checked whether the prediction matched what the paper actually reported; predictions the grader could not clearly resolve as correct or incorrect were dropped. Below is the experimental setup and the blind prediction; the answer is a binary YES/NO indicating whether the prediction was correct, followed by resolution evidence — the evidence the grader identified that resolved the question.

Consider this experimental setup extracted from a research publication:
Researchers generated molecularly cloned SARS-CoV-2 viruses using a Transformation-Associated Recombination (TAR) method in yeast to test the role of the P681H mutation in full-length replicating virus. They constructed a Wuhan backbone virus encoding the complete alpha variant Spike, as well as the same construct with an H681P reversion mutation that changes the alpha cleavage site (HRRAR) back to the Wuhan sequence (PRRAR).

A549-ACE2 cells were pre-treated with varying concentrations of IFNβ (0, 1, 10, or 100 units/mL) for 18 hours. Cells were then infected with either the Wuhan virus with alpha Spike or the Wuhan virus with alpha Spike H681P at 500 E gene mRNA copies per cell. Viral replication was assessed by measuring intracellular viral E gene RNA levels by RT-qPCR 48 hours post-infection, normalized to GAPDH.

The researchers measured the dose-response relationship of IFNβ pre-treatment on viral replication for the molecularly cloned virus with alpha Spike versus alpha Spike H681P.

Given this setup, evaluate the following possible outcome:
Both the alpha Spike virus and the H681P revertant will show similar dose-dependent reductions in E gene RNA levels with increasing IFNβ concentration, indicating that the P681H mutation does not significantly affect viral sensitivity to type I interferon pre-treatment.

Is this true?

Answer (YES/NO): NO